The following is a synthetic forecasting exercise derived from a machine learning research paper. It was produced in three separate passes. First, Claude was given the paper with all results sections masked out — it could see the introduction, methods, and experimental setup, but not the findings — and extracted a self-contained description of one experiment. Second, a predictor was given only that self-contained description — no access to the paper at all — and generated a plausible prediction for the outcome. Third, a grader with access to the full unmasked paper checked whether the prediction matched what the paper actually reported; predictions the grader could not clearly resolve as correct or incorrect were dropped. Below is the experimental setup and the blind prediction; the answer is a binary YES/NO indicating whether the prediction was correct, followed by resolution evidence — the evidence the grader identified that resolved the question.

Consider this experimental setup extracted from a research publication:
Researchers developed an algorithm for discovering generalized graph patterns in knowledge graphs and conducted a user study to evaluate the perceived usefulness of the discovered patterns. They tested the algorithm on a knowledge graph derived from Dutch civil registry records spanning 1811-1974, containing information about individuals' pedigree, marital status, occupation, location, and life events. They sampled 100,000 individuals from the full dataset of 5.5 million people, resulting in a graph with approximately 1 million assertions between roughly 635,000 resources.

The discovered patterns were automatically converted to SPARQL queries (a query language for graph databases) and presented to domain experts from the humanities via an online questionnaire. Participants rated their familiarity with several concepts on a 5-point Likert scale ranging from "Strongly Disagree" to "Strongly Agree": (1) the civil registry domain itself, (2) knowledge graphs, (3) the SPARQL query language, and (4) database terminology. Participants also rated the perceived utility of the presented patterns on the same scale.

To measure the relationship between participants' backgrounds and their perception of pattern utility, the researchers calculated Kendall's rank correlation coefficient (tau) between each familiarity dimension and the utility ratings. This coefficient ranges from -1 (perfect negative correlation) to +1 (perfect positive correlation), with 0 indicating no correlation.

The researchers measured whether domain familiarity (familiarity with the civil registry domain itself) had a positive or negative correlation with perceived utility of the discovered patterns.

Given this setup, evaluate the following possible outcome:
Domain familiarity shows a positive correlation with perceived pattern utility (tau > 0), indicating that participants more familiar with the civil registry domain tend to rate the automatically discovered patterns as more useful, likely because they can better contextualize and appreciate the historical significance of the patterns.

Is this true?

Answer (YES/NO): NO